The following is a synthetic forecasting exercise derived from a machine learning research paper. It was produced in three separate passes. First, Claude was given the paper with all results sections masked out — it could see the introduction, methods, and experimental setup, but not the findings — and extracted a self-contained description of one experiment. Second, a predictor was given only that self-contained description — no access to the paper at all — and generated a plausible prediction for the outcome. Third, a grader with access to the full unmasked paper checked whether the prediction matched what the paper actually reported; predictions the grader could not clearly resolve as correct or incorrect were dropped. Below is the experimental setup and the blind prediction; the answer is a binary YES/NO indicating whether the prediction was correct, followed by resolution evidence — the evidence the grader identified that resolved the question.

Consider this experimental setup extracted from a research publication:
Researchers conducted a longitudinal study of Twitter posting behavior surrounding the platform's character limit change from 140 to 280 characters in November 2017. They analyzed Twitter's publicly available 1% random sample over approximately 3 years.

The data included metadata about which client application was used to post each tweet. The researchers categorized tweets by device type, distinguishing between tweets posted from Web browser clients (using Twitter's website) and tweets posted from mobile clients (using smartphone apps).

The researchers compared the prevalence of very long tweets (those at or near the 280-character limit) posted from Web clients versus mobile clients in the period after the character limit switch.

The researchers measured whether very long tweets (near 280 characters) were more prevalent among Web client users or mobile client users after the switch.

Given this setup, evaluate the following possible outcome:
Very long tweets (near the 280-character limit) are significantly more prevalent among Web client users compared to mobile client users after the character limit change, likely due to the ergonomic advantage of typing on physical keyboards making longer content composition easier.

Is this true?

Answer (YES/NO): YES